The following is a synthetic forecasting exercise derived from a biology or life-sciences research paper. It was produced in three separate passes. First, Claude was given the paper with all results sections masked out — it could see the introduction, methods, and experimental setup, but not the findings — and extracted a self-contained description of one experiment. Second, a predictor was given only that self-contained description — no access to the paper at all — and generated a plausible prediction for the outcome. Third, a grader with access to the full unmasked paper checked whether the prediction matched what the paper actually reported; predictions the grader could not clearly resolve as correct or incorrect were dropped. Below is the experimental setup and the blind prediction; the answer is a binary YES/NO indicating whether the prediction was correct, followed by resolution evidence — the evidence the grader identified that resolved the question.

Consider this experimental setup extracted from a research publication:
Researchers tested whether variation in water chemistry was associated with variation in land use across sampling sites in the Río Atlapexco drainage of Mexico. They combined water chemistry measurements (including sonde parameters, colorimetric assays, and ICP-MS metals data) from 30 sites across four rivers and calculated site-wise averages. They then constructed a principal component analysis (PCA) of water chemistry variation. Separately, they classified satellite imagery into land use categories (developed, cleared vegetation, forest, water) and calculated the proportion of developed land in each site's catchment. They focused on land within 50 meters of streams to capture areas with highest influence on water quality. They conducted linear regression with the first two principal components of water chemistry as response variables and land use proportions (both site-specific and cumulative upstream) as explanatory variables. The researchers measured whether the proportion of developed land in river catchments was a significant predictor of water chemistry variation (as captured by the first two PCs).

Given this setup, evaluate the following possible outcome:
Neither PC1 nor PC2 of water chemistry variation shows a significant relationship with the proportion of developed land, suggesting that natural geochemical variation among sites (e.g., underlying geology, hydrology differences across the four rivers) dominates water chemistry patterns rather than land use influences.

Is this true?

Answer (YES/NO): NO